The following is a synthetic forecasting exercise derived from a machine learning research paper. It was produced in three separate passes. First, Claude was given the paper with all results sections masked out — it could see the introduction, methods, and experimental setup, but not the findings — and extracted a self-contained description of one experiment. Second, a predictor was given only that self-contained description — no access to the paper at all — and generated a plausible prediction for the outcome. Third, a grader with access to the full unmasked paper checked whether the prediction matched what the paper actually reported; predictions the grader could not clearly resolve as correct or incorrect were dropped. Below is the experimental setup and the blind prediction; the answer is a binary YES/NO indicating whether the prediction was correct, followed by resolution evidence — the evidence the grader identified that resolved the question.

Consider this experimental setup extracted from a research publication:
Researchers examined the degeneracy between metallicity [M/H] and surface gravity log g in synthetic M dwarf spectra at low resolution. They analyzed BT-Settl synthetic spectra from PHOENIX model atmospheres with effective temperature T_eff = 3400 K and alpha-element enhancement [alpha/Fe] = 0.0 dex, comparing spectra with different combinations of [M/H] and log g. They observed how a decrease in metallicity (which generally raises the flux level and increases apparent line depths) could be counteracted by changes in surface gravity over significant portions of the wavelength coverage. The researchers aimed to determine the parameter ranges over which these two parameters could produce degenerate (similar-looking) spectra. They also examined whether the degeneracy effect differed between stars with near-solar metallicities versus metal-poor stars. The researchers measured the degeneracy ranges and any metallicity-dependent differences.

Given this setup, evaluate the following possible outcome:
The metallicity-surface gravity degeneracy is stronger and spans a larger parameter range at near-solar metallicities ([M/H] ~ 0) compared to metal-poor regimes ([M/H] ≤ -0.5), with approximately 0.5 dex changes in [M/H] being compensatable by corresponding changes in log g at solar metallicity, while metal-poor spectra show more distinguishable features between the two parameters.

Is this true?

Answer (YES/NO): NO